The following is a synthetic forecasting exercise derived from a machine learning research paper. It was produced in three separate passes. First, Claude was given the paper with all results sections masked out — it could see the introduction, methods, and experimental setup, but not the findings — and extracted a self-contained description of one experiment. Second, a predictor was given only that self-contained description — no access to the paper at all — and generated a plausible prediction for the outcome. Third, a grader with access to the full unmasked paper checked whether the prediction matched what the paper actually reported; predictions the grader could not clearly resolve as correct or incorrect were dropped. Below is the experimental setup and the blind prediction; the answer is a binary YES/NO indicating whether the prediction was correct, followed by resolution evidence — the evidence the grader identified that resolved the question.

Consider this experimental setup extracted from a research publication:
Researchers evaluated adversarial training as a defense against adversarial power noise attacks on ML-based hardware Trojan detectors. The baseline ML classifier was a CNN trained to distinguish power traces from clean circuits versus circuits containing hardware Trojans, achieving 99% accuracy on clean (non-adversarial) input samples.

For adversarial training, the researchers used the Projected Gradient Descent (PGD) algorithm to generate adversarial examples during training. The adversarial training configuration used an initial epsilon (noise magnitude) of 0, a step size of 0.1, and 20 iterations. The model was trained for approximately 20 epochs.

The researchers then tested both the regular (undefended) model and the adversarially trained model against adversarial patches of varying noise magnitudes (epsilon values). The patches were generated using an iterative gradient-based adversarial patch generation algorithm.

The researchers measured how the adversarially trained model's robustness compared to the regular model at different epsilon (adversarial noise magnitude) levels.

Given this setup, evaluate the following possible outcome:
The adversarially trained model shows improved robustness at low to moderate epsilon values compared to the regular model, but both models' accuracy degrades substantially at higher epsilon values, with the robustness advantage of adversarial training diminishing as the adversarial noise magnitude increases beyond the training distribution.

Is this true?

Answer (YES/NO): YES